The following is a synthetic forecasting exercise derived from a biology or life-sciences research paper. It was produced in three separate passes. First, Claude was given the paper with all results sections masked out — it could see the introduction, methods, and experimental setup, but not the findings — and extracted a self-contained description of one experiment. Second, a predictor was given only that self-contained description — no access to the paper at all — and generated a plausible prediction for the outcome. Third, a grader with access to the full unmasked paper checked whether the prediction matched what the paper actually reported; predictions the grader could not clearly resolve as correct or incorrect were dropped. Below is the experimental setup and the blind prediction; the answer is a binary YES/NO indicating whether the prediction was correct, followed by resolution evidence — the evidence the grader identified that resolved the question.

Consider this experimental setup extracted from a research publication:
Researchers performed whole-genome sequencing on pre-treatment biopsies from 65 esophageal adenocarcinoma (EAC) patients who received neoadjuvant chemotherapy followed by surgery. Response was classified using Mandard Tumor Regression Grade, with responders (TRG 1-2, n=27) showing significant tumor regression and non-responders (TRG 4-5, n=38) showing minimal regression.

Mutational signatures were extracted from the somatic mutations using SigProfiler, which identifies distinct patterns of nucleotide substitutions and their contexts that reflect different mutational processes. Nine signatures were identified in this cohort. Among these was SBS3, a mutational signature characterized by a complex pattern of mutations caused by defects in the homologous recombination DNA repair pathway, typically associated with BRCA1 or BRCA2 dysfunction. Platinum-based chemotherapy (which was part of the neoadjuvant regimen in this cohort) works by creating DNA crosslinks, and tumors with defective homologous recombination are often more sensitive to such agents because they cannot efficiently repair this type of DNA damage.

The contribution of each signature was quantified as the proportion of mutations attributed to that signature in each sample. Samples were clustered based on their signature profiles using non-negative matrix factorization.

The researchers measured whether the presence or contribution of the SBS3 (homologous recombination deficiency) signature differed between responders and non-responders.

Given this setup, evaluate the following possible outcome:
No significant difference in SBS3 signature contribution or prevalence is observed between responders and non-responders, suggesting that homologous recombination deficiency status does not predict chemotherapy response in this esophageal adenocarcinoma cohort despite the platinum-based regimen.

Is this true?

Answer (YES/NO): YES